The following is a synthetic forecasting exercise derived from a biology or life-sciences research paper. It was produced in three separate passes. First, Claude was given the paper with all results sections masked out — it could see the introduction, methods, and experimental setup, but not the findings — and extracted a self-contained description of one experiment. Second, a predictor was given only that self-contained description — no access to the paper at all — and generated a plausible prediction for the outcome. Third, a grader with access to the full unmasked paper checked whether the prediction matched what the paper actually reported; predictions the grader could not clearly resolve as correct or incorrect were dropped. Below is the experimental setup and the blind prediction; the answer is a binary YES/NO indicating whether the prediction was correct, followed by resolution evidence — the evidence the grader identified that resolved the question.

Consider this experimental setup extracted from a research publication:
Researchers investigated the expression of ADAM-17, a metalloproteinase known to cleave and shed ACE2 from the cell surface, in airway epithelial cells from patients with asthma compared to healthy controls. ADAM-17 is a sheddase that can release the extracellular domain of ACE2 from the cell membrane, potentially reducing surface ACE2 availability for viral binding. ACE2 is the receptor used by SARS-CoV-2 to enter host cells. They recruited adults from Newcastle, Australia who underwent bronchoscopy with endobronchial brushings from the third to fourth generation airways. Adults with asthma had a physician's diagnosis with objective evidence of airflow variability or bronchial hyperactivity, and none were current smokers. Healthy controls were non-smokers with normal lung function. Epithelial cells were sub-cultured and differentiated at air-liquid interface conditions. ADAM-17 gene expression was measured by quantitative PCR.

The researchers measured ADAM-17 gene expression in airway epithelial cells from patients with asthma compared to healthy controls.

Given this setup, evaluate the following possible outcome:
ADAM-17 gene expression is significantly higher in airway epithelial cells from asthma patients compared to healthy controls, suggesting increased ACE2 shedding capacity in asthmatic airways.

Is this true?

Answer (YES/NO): YES